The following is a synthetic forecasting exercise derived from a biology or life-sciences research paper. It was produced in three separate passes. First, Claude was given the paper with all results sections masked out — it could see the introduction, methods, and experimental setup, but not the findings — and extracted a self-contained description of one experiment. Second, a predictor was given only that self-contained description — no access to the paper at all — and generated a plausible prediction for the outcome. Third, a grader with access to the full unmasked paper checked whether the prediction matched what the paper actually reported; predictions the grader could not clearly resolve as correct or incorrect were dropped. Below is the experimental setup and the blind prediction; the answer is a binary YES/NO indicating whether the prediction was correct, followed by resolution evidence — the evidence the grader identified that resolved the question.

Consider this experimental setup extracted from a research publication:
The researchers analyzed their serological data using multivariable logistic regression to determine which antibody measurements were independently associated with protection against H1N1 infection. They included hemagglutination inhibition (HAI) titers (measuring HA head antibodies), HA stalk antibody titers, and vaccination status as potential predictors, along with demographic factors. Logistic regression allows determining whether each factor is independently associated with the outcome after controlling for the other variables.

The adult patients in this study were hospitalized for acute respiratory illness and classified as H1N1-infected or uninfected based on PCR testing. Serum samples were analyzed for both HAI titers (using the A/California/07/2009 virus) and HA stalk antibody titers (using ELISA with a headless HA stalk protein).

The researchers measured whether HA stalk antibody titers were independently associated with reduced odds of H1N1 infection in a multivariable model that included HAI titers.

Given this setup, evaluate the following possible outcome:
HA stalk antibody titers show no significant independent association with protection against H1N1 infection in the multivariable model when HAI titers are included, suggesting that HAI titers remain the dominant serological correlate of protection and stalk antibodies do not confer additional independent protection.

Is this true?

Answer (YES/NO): YES